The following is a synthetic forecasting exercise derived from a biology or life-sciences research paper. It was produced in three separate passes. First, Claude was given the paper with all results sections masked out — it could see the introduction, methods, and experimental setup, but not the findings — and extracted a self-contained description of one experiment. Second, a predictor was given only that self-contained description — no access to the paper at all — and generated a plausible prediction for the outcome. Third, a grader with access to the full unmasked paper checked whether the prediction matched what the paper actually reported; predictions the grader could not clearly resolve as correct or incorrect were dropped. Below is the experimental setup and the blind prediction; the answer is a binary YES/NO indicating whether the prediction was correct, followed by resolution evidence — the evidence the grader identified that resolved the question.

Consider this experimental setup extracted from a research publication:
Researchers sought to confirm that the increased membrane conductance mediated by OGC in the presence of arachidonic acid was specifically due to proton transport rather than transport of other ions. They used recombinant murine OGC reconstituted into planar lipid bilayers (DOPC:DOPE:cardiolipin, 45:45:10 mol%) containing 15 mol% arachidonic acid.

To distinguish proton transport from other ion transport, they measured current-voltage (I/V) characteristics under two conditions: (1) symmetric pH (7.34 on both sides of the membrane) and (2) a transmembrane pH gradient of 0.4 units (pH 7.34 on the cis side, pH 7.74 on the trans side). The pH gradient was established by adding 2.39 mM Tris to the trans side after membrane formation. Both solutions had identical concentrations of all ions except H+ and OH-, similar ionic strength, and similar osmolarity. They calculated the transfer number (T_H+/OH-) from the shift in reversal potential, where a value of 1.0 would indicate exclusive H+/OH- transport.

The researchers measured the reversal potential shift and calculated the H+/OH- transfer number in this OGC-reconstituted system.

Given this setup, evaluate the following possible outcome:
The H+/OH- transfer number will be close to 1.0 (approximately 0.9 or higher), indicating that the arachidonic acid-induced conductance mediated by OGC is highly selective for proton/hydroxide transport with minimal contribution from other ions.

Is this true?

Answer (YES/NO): YES